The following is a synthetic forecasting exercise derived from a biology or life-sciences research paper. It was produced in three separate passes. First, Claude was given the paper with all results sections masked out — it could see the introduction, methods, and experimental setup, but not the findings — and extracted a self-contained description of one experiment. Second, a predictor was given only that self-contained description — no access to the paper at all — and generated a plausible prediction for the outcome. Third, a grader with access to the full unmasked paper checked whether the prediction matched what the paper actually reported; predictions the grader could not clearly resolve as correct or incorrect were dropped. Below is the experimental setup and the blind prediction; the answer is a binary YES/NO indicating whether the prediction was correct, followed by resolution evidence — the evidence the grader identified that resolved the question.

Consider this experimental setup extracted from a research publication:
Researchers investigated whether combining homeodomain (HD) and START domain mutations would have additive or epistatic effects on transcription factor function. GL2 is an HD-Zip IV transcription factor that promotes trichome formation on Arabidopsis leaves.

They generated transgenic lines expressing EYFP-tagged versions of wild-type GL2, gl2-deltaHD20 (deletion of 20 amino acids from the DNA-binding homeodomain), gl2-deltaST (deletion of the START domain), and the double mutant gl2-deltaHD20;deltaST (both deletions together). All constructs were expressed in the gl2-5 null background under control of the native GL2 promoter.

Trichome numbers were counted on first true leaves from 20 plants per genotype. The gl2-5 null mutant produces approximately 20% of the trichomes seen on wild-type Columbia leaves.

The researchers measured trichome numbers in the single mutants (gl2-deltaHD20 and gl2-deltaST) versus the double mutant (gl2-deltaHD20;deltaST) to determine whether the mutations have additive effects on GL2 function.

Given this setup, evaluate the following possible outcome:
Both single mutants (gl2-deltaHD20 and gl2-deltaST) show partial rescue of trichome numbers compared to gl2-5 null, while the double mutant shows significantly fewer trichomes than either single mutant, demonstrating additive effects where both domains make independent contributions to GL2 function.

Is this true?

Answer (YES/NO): NO